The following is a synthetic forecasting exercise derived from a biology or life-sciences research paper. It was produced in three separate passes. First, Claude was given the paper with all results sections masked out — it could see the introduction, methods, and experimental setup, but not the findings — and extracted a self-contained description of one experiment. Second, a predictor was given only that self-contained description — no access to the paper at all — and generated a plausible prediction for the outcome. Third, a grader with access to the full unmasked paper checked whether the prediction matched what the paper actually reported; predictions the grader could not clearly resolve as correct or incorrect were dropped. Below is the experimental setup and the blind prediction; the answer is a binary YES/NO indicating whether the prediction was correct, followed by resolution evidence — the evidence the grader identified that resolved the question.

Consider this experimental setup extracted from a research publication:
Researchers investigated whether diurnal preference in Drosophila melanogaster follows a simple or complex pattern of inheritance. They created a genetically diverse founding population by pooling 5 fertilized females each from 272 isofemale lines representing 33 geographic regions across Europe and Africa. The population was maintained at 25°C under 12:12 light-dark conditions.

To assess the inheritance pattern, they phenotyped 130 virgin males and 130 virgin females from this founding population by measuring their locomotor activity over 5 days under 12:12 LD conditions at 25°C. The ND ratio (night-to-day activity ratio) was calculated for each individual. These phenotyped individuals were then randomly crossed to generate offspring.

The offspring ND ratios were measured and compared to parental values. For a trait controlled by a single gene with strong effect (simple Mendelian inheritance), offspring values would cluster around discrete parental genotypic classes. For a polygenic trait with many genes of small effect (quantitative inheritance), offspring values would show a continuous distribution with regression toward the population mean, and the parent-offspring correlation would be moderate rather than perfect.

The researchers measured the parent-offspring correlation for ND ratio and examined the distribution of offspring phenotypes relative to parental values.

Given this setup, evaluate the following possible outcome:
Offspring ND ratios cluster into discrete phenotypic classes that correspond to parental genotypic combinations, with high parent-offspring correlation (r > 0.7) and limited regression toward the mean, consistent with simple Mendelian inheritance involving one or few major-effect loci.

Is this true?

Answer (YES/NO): NO